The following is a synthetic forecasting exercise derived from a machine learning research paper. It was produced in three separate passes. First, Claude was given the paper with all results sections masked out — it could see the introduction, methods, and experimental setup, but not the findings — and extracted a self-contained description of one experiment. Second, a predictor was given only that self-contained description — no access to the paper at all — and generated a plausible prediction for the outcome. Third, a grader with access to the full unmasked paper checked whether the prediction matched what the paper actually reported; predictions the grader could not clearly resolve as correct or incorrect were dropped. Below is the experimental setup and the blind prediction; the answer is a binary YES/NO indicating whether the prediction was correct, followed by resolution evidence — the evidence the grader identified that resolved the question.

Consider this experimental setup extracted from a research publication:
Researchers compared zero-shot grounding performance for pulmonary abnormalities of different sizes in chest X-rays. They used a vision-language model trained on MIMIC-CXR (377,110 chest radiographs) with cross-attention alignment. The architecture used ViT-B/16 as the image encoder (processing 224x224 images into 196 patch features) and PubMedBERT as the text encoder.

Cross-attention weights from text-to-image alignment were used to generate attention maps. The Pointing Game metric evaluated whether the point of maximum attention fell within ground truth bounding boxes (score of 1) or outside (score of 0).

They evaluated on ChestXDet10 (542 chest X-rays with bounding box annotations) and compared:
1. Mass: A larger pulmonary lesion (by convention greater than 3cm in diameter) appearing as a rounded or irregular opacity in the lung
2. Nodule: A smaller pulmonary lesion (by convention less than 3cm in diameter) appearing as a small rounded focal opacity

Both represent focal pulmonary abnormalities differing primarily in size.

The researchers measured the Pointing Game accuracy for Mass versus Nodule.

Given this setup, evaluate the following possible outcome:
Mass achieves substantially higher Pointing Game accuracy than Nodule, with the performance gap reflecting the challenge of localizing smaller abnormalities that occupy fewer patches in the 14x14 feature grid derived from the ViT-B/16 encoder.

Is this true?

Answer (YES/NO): YES